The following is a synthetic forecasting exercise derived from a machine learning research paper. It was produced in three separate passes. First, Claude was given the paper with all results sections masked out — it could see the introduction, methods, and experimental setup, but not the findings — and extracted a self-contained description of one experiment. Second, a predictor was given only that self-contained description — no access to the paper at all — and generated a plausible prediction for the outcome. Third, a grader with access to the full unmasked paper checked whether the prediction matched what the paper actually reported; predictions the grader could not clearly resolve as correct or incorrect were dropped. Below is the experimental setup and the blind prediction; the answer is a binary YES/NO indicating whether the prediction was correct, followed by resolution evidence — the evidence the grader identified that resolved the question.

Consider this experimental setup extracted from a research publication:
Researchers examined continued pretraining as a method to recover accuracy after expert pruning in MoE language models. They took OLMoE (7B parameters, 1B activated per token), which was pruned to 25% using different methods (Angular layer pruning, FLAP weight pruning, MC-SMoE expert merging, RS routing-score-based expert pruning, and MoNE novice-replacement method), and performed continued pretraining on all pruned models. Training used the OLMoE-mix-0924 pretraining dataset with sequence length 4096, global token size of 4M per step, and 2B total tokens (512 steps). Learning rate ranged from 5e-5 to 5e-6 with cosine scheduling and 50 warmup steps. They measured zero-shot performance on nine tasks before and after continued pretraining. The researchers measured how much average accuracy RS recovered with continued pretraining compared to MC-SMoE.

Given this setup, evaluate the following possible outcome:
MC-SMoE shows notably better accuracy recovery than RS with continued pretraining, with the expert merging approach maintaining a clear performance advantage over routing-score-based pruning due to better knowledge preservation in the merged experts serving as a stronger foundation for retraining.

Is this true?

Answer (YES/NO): NO